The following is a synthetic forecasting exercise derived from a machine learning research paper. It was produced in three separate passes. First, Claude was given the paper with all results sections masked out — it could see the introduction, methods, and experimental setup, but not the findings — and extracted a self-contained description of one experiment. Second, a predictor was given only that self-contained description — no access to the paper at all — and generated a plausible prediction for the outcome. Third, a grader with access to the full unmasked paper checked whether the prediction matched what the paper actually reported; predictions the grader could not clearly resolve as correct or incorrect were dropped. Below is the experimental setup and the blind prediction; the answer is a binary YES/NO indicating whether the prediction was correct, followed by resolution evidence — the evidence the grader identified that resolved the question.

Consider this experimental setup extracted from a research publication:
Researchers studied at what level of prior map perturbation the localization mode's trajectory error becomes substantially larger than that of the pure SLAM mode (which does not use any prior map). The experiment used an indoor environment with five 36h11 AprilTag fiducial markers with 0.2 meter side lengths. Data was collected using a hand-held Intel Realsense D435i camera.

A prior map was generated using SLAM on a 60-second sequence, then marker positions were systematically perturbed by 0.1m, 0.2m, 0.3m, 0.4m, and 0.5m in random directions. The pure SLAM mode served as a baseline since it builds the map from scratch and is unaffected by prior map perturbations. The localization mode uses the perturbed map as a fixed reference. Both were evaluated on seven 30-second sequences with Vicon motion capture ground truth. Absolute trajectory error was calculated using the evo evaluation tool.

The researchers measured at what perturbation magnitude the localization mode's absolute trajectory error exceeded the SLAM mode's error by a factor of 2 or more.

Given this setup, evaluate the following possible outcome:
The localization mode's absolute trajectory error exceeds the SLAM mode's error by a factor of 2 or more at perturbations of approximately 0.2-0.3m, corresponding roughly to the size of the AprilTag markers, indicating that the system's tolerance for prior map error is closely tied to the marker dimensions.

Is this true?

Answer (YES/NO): NO